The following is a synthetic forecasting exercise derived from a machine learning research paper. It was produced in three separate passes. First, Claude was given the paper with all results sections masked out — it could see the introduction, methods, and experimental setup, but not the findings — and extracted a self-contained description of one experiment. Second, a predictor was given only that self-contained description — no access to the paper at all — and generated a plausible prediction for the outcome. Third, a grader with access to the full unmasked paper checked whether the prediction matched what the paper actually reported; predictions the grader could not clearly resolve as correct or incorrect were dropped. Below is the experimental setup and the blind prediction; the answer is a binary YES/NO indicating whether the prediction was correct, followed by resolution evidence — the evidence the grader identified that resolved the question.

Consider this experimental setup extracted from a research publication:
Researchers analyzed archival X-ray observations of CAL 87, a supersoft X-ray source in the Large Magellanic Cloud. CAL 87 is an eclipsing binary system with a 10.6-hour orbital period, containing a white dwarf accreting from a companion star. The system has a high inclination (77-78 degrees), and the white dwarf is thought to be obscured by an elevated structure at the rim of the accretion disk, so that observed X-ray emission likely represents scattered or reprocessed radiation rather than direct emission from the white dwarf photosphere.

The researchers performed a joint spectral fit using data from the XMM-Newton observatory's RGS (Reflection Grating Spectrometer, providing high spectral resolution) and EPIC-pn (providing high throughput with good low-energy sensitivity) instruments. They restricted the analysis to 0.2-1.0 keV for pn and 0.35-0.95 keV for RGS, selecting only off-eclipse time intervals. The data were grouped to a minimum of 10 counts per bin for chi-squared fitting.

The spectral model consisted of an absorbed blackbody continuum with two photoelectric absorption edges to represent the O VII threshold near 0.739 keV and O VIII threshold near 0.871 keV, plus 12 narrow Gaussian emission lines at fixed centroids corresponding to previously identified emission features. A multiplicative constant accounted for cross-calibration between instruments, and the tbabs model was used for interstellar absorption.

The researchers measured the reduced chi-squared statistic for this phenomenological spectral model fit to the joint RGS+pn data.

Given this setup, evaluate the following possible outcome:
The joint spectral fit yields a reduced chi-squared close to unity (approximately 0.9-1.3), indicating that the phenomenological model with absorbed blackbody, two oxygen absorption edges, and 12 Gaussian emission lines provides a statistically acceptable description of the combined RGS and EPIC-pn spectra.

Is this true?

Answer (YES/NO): YES